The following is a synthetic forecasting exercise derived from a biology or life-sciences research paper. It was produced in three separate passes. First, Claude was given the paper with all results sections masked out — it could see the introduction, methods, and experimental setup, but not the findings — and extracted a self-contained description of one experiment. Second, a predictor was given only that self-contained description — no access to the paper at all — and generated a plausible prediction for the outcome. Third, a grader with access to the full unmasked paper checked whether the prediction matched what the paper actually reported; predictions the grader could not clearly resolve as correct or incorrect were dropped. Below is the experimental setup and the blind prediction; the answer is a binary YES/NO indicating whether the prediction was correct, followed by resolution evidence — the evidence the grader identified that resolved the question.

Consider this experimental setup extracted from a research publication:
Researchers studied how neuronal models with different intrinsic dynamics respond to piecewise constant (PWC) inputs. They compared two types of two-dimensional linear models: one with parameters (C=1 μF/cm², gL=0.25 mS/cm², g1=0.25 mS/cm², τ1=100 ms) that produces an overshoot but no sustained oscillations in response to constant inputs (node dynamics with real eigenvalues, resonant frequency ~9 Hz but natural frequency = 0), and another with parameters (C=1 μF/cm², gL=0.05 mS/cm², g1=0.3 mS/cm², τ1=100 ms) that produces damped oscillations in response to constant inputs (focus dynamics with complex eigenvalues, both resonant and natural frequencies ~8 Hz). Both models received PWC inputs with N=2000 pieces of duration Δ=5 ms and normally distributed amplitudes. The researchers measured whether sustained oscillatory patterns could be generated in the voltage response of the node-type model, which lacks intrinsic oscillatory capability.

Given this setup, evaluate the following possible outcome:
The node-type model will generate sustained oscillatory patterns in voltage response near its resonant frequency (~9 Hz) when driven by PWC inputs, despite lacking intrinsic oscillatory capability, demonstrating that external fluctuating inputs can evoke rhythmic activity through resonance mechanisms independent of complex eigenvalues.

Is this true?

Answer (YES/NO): YES